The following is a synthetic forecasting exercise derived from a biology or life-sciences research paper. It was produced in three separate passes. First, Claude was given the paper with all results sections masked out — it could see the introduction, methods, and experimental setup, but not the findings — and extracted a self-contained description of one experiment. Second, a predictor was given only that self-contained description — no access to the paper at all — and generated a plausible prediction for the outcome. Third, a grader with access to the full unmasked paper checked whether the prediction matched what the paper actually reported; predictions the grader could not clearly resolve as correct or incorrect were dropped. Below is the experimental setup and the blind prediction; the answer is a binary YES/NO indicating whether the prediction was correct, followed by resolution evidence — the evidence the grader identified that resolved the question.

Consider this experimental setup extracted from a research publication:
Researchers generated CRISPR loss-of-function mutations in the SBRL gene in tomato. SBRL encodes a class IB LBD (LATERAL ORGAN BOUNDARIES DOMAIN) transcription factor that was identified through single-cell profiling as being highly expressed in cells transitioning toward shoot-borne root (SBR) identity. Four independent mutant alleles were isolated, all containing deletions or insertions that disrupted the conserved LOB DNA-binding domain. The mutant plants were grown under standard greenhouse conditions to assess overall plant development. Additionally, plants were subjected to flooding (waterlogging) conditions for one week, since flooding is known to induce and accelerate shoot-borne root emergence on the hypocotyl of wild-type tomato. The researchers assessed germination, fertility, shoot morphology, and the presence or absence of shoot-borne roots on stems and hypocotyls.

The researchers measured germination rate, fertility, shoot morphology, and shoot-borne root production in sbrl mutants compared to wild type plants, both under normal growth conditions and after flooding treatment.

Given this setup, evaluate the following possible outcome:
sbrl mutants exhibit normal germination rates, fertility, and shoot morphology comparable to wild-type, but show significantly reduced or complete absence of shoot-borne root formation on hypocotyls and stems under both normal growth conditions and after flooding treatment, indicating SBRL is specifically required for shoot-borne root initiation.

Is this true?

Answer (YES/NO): YES